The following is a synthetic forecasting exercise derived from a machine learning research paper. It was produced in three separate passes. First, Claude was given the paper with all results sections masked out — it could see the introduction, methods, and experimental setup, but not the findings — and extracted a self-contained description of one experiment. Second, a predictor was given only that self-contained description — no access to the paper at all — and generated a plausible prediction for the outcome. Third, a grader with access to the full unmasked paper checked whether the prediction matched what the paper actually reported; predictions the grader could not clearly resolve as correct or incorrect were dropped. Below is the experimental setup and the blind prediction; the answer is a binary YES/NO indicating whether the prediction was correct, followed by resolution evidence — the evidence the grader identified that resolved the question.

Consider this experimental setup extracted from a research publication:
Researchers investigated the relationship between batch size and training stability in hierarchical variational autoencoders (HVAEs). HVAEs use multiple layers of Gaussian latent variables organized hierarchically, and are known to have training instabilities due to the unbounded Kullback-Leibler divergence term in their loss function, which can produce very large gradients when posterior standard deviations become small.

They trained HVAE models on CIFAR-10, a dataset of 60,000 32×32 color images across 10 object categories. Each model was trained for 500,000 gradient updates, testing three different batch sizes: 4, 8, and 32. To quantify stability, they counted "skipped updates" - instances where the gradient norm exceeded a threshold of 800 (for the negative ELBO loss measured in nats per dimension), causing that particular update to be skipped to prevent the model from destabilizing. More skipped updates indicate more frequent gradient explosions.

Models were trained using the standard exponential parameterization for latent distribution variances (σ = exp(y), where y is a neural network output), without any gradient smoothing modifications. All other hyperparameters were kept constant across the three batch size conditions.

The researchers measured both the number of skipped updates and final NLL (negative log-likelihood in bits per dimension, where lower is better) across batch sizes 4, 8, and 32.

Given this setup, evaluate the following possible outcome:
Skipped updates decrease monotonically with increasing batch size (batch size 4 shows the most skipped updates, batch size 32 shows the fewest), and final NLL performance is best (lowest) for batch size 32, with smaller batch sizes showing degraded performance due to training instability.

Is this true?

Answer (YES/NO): YES